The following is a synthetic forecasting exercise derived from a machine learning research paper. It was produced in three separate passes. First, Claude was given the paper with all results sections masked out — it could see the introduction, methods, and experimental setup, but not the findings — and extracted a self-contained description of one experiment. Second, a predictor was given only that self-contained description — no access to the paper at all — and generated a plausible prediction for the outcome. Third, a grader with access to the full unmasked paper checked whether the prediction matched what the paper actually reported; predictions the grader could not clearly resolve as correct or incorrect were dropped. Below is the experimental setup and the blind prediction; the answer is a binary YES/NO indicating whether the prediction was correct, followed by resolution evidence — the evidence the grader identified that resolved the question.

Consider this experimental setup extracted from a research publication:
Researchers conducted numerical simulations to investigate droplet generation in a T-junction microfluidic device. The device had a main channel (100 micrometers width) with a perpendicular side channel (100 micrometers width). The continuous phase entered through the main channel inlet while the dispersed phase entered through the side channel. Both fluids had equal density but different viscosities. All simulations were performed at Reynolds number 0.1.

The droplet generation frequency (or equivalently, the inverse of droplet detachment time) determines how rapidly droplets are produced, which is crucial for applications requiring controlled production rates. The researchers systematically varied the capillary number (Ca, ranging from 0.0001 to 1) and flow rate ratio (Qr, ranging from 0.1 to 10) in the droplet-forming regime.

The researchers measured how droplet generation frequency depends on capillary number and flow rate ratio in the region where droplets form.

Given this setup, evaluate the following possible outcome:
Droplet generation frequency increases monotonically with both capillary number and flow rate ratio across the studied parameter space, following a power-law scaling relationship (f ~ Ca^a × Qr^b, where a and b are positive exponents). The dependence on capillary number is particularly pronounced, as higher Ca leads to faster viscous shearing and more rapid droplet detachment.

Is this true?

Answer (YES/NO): NO